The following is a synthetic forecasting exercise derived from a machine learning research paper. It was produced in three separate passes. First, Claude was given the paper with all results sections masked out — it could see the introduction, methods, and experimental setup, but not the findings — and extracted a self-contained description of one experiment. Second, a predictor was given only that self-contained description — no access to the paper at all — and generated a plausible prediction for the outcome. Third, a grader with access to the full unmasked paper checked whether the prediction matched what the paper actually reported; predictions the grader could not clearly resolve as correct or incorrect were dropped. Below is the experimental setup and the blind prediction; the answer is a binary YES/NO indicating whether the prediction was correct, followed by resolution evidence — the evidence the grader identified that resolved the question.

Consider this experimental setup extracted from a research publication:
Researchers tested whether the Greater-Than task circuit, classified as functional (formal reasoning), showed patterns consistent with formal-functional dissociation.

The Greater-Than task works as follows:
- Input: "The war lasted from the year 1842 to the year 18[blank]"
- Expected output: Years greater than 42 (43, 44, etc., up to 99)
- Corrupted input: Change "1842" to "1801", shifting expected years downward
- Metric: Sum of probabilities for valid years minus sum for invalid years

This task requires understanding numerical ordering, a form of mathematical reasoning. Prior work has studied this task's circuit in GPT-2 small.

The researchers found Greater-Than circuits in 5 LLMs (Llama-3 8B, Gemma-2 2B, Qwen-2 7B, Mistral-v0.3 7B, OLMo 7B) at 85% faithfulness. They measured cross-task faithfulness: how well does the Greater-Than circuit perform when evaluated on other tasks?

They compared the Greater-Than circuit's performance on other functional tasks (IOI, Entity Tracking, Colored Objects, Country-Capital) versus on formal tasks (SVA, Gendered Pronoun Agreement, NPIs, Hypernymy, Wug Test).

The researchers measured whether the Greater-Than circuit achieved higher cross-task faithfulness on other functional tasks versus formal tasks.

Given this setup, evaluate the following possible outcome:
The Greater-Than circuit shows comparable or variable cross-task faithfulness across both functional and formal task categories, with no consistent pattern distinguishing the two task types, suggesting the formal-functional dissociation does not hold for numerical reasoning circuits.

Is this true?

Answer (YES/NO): NO